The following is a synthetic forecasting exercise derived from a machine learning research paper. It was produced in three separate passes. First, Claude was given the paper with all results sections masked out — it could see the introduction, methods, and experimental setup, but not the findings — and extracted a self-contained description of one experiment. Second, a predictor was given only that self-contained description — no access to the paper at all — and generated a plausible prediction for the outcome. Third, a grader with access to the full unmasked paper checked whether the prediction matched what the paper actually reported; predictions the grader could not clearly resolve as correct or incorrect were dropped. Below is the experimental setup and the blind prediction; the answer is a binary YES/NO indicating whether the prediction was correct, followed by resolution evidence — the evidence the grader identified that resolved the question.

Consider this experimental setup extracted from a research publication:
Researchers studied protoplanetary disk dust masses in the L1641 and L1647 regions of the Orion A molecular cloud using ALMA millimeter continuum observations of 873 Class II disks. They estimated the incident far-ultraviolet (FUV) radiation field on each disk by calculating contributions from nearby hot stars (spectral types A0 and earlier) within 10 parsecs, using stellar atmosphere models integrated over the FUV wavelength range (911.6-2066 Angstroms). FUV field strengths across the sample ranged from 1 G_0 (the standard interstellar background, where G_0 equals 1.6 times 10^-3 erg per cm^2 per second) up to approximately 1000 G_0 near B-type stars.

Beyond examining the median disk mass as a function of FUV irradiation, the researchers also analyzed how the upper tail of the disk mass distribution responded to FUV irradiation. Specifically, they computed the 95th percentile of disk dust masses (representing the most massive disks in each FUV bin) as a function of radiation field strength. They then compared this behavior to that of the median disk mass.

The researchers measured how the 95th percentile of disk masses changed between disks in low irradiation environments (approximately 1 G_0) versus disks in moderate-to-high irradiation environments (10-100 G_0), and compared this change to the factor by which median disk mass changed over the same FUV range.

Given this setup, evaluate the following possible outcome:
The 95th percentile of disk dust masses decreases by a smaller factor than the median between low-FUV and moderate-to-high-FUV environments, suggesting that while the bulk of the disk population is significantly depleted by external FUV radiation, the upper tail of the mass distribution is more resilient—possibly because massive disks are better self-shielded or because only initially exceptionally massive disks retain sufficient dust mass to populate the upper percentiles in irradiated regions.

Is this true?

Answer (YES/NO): NO